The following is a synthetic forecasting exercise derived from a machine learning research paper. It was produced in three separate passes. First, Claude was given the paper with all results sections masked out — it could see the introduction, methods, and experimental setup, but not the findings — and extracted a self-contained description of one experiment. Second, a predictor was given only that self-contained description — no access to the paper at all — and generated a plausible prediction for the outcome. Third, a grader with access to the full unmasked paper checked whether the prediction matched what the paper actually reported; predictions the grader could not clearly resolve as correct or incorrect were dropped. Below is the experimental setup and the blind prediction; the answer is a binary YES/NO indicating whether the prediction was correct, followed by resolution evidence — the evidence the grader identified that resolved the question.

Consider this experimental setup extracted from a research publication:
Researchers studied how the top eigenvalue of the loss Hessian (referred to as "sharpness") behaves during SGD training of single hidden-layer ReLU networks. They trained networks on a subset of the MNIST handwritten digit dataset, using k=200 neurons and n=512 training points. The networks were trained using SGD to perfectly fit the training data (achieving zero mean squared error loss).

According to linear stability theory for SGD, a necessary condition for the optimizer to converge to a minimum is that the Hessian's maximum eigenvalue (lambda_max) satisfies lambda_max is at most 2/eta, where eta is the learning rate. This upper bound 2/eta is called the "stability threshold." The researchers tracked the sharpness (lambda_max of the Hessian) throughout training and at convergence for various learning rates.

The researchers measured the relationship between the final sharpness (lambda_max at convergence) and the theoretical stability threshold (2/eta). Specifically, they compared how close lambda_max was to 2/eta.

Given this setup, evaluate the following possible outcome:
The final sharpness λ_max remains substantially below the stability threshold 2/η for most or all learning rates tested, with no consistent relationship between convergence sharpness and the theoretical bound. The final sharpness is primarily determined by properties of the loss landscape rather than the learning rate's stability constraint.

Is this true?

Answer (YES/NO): NO